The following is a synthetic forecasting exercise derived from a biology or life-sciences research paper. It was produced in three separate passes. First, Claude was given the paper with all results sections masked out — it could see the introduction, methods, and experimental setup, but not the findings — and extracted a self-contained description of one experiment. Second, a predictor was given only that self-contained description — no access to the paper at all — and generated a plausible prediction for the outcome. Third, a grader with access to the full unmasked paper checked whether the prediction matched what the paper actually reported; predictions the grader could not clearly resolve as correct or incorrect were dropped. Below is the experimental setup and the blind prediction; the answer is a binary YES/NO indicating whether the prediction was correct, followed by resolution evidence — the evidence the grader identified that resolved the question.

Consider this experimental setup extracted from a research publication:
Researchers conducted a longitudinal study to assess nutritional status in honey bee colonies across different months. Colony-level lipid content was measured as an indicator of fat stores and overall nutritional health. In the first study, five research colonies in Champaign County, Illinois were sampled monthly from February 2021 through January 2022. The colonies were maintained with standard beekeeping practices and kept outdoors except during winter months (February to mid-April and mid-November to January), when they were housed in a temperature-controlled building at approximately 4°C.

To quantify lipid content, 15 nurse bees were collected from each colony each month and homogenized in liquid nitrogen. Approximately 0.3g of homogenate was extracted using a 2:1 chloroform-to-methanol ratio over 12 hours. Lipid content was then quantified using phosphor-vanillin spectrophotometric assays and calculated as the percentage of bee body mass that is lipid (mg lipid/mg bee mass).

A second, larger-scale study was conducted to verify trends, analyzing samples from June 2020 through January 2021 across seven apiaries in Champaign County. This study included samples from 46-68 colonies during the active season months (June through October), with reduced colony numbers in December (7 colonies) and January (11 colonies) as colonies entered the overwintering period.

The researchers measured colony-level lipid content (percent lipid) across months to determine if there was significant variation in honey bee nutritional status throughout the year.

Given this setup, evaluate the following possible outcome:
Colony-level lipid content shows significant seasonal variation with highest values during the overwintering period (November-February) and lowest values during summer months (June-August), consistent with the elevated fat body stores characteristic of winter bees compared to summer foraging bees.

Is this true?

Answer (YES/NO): NO